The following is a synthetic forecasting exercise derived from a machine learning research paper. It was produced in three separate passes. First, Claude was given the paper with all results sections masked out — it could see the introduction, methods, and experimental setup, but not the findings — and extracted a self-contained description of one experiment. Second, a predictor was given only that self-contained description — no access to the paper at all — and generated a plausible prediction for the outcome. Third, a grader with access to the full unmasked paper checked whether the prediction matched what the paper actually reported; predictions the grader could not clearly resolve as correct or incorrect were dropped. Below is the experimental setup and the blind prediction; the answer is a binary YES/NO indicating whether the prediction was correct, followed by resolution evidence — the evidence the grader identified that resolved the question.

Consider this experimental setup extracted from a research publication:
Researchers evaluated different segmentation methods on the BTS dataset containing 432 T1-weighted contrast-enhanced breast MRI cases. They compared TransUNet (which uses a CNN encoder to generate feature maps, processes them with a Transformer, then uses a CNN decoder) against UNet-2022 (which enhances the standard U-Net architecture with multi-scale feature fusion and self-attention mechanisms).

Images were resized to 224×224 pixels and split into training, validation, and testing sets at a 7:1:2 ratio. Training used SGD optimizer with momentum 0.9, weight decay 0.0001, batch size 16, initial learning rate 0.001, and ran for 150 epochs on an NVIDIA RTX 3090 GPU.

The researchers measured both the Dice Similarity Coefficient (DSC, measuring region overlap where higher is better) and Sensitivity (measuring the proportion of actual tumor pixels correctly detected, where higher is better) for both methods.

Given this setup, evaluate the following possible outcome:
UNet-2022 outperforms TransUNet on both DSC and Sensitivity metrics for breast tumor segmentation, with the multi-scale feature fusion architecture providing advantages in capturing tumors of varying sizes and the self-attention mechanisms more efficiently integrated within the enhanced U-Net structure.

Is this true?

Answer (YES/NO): NO